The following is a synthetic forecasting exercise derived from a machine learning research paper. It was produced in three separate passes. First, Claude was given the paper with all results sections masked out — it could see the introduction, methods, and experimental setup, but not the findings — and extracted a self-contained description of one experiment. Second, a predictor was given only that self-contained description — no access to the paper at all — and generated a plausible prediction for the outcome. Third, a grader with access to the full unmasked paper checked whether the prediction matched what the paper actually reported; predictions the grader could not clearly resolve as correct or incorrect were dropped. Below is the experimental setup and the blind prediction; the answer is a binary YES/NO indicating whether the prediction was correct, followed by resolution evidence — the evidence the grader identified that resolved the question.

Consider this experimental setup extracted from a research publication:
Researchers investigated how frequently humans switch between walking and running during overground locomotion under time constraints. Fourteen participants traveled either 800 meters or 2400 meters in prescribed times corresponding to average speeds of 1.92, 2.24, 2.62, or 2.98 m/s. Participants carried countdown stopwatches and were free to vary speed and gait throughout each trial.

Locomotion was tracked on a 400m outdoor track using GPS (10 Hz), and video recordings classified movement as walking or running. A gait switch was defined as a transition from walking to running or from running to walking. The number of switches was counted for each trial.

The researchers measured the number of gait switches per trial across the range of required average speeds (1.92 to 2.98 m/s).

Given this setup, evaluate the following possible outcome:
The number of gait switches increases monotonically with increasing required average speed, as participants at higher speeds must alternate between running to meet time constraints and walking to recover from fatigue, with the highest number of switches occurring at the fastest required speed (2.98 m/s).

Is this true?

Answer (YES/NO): NO